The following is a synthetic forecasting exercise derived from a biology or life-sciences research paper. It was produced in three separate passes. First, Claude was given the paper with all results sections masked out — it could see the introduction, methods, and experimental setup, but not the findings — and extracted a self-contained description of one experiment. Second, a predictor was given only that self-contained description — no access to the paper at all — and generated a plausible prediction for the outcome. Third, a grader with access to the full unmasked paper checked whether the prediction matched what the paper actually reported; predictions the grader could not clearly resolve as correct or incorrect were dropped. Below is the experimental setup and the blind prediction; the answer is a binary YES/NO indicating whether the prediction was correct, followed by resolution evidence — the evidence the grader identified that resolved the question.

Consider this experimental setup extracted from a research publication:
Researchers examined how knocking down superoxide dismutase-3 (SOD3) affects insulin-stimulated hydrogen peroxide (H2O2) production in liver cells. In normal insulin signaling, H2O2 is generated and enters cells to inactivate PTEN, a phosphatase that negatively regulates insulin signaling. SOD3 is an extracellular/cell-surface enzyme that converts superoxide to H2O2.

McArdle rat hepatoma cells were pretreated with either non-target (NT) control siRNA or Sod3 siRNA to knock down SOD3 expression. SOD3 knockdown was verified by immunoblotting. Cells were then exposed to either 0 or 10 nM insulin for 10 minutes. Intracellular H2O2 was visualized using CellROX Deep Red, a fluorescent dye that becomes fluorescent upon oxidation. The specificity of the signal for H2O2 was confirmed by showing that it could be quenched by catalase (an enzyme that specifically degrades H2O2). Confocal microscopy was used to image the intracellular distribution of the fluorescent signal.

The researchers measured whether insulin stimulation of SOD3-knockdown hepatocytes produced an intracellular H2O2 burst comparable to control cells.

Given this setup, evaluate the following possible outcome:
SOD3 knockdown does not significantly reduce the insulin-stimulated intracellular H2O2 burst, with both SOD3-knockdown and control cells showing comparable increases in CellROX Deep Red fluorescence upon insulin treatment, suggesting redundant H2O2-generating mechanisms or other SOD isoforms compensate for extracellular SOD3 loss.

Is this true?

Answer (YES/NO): NO